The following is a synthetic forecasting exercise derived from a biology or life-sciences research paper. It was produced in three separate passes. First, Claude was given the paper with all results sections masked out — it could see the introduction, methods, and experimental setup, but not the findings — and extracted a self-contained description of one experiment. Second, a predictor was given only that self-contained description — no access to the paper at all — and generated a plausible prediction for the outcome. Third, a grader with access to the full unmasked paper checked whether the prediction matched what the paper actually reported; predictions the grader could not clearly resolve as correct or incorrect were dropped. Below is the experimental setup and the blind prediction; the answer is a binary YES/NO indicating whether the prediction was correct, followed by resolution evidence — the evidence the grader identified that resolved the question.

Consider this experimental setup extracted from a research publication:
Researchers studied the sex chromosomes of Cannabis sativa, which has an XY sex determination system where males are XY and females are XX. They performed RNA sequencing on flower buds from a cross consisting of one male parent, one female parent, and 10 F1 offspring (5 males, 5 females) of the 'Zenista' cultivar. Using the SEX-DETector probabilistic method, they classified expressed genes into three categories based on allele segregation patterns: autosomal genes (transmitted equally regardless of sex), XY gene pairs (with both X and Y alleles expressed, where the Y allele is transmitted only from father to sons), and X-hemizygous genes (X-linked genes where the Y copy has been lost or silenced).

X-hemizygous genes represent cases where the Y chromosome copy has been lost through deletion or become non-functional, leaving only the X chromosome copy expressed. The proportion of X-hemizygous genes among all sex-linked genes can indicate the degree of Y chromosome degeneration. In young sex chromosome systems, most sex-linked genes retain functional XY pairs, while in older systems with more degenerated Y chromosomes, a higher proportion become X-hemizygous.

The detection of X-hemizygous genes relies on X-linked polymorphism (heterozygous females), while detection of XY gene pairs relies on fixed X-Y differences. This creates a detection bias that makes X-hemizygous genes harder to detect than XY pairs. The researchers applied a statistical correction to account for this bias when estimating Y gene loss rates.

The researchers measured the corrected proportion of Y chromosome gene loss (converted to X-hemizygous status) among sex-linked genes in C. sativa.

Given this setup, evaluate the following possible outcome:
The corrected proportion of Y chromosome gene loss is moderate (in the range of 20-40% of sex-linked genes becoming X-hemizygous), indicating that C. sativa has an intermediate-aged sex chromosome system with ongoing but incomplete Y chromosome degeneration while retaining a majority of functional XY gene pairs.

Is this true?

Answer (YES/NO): NO